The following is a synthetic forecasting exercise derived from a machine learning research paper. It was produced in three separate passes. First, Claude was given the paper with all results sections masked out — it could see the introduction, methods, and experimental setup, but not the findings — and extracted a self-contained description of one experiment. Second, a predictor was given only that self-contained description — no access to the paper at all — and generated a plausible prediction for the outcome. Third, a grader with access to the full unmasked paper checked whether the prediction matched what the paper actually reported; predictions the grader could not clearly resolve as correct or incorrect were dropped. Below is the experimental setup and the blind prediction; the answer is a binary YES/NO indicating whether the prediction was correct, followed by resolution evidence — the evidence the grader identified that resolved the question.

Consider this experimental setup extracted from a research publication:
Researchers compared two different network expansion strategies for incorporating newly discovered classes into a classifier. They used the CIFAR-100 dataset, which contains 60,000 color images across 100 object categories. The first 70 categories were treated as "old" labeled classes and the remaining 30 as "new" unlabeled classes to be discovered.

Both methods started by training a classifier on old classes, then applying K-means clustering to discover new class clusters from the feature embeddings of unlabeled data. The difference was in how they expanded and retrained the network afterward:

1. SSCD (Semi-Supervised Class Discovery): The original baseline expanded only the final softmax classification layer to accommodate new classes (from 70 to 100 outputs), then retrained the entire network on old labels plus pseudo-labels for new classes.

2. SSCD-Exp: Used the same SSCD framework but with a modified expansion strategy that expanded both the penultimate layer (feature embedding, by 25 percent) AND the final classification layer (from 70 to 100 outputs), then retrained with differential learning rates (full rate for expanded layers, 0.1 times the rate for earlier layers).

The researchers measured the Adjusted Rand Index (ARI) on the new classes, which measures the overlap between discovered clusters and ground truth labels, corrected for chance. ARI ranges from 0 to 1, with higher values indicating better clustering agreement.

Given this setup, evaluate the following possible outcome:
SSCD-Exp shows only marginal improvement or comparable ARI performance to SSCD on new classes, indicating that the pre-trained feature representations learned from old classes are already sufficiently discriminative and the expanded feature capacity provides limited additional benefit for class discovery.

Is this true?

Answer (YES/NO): YES